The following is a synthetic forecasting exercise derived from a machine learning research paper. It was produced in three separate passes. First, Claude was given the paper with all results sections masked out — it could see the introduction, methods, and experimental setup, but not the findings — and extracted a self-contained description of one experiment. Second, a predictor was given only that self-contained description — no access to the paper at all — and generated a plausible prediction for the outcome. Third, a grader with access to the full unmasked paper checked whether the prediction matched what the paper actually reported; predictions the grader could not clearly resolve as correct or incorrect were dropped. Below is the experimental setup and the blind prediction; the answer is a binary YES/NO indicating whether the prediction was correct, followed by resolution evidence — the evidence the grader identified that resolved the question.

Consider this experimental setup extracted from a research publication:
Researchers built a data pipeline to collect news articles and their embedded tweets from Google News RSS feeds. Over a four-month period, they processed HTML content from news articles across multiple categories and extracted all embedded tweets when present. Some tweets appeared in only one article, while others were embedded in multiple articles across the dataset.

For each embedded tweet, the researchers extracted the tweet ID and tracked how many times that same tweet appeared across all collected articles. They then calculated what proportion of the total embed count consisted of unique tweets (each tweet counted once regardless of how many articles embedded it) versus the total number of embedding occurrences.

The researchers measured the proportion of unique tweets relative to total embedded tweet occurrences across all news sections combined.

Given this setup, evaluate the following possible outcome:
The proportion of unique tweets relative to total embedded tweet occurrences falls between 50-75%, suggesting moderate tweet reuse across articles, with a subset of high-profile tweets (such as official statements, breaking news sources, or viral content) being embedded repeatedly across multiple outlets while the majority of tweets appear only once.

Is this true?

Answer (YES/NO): NO